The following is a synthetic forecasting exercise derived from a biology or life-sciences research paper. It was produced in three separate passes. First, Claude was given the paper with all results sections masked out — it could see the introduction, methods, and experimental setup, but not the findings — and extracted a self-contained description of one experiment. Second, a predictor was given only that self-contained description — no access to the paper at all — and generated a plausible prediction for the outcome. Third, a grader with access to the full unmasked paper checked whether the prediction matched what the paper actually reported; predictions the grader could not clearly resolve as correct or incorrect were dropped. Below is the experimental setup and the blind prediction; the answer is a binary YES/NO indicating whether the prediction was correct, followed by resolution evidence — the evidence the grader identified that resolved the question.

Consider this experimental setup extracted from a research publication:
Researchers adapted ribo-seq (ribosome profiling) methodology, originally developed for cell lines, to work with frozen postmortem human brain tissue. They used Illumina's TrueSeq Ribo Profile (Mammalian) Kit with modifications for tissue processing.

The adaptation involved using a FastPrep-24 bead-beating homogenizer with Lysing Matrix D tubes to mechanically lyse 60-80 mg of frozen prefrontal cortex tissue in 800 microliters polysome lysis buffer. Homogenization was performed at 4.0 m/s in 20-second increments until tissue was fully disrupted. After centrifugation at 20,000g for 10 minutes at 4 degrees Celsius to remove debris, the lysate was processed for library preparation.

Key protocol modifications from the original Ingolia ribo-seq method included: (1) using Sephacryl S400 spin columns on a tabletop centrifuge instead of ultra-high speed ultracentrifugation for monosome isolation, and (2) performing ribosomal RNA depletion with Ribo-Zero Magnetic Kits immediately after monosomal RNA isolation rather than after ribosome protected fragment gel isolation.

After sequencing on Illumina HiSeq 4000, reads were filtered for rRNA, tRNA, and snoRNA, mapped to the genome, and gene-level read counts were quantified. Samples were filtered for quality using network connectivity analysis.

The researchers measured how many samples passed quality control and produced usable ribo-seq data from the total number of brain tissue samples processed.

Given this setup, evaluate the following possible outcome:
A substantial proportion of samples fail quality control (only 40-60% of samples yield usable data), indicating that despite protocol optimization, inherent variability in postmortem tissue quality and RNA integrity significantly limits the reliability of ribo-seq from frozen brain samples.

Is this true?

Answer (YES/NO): NO